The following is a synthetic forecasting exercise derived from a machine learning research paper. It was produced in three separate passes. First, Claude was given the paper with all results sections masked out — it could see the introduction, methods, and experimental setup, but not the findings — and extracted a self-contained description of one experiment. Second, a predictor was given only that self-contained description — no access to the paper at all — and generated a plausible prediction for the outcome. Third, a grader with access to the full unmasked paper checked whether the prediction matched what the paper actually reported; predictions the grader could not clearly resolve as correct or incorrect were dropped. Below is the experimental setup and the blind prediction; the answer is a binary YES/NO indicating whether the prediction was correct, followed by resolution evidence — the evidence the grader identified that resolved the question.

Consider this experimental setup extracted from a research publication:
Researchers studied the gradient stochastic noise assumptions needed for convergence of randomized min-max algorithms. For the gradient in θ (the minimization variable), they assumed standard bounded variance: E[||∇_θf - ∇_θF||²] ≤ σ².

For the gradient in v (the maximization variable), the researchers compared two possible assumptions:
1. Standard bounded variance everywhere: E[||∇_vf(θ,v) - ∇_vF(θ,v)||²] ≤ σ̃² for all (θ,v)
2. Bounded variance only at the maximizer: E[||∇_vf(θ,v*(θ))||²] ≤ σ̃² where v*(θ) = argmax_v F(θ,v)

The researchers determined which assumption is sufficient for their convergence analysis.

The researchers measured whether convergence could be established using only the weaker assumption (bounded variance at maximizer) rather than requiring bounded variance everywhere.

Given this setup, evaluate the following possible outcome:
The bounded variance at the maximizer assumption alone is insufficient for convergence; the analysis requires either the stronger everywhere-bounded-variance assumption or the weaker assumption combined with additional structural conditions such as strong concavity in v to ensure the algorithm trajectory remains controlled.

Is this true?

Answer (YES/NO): NO